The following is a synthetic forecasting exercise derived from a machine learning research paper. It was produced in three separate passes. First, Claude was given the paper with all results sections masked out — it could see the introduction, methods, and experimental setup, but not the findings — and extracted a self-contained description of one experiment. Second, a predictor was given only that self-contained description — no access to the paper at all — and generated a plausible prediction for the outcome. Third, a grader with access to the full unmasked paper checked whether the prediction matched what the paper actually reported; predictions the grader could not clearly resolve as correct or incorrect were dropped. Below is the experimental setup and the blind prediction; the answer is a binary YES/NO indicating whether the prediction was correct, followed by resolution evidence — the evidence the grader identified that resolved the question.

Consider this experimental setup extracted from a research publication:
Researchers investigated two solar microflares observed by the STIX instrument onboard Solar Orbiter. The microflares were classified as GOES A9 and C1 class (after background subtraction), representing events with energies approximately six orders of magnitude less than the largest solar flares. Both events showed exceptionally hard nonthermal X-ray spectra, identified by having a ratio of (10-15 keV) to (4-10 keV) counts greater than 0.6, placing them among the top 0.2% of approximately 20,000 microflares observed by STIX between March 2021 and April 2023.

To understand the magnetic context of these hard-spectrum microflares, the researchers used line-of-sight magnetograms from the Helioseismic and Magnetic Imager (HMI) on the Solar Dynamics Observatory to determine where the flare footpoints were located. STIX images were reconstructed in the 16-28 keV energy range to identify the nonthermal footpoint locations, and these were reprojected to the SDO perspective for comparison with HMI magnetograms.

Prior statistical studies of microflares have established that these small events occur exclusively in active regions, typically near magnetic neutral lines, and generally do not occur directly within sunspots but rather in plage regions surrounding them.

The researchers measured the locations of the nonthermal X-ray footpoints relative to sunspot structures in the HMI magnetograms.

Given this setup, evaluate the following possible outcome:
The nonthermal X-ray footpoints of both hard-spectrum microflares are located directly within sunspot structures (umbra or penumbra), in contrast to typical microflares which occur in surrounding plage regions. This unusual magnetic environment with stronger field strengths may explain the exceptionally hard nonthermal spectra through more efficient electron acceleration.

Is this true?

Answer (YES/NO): YES